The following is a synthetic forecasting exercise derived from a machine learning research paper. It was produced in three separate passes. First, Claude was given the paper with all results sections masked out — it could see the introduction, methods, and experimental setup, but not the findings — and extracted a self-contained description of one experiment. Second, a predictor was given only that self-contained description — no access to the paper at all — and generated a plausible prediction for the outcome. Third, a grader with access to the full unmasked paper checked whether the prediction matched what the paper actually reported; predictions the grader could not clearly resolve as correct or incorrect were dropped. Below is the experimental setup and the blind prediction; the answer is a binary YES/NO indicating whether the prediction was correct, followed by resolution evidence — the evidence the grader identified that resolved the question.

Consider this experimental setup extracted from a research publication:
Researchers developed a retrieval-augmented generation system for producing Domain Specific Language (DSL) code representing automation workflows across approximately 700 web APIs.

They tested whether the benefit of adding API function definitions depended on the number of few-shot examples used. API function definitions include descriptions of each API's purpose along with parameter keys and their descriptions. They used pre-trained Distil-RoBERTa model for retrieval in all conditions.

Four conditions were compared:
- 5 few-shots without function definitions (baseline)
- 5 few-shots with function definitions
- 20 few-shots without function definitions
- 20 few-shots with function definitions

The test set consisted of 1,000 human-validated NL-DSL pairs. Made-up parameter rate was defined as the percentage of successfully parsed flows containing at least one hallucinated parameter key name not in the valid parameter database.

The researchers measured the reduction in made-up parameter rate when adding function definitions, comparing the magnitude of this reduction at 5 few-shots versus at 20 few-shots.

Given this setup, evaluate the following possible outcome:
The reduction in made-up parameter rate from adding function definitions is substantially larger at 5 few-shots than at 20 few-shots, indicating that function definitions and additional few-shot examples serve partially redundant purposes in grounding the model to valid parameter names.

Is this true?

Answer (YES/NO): YES